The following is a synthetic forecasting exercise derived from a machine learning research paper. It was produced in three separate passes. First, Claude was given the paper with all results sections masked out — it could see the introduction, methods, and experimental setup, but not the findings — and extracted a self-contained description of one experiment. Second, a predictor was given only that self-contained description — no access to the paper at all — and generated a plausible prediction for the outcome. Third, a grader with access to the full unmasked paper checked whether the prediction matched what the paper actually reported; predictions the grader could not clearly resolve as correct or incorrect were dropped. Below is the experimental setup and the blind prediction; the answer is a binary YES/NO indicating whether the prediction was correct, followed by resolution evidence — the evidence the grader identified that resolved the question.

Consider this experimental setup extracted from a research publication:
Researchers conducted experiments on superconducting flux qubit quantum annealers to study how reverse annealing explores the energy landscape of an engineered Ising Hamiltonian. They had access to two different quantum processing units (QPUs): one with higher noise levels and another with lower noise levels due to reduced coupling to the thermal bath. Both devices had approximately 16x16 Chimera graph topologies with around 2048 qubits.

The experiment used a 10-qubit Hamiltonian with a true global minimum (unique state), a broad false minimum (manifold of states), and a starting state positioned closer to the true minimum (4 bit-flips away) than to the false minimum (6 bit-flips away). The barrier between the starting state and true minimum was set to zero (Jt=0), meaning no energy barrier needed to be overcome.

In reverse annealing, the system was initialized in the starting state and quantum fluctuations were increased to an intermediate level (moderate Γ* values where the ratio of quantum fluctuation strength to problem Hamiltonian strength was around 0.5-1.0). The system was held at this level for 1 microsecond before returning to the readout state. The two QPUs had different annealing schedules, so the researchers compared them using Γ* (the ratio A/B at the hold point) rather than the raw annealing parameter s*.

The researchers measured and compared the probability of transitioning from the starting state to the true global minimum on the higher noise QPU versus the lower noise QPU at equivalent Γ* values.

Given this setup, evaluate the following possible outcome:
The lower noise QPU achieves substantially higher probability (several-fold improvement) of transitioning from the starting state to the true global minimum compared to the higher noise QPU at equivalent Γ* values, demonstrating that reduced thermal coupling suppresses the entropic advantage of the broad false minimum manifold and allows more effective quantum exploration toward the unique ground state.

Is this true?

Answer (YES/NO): NO